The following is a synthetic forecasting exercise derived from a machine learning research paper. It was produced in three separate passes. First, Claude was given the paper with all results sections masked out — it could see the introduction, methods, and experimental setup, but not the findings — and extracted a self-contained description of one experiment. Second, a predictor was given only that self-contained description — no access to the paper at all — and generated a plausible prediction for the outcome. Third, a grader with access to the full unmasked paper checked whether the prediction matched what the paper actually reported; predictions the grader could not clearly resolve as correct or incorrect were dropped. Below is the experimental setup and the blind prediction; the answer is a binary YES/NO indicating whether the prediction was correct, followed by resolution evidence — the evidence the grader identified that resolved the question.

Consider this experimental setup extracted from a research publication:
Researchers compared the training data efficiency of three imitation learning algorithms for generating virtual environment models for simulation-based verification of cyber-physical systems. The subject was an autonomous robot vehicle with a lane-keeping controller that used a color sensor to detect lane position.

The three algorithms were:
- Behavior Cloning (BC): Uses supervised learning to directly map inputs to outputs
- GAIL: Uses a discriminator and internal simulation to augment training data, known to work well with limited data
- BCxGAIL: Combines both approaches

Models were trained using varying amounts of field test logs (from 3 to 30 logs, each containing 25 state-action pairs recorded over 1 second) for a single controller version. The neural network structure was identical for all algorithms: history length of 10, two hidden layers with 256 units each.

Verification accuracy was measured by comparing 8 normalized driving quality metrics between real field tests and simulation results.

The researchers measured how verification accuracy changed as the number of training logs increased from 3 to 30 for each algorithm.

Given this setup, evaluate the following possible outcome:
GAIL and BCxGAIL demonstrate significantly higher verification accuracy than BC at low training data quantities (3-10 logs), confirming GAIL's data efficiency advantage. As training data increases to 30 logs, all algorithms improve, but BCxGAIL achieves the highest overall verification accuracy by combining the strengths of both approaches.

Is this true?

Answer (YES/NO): NO